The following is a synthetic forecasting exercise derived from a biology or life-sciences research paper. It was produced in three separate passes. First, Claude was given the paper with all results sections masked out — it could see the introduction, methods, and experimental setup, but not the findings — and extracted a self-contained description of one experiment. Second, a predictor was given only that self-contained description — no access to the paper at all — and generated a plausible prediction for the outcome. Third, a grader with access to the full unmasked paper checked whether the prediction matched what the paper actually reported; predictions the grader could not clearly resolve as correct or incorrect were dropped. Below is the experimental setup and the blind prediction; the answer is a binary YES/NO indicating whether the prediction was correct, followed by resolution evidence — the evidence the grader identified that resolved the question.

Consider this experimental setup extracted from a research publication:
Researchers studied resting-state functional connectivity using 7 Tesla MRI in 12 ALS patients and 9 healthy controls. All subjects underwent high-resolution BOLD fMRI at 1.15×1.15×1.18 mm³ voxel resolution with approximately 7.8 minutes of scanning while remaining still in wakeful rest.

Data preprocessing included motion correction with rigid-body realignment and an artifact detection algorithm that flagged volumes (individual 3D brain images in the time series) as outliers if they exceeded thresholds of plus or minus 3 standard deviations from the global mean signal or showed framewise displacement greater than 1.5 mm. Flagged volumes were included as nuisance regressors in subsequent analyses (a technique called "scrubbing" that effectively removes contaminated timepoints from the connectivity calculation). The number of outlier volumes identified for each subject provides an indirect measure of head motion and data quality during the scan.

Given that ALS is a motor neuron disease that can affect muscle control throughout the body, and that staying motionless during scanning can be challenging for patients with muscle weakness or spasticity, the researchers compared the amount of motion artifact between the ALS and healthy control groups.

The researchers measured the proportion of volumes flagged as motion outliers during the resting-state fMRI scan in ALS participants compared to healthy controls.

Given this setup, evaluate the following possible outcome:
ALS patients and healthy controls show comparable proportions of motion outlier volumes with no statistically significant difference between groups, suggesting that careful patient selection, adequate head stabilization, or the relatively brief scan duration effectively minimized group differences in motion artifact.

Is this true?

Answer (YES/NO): YES